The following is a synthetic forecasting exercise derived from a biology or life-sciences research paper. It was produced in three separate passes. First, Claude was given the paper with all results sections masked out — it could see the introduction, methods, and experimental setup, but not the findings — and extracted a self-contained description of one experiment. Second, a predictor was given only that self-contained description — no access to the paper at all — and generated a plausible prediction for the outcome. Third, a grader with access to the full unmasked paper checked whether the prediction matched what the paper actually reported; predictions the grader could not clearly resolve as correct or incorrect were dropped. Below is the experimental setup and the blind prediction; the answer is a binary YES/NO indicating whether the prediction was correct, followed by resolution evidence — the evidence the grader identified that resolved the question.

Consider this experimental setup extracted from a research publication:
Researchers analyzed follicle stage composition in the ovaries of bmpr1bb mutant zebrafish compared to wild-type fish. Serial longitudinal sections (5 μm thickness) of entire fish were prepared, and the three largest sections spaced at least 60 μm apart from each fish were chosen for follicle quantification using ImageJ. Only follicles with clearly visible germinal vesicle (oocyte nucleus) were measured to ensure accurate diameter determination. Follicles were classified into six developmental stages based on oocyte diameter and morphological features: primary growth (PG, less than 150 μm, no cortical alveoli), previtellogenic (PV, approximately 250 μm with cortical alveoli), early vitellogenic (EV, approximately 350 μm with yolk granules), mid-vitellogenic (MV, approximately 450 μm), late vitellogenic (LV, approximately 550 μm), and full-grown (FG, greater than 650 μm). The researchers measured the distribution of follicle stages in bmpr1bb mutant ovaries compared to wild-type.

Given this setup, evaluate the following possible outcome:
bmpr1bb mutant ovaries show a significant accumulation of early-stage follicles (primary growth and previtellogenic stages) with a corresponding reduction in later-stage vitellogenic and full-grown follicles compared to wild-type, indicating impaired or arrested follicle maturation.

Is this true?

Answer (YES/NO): YES